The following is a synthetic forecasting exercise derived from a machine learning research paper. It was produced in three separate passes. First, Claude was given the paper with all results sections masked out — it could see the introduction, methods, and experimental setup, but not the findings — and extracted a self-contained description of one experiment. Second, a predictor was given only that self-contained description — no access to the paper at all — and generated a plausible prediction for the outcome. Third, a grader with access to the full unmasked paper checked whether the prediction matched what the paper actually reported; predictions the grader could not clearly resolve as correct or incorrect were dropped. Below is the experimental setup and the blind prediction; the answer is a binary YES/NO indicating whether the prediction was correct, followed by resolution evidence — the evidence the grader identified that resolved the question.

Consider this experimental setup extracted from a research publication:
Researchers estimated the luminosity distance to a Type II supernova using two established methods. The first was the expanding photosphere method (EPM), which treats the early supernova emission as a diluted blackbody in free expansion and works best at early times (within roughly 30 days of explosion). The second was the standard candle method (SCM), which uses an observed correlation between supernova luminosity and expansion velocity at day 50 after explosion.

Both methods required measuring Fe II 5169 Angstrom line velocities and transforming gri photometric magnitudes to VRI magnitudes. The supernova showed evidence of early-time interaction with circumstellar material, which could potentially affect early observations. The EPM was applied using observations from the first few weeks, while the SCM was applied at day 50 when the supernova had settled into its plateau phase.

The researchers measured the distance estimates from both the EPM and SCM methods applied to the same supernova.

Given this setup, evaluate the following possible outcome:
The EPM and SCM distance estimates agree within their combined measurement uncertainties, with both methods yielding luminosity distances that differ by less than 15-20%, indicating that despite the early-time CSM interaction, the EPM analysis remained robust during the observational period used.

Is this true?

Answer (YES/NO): NO